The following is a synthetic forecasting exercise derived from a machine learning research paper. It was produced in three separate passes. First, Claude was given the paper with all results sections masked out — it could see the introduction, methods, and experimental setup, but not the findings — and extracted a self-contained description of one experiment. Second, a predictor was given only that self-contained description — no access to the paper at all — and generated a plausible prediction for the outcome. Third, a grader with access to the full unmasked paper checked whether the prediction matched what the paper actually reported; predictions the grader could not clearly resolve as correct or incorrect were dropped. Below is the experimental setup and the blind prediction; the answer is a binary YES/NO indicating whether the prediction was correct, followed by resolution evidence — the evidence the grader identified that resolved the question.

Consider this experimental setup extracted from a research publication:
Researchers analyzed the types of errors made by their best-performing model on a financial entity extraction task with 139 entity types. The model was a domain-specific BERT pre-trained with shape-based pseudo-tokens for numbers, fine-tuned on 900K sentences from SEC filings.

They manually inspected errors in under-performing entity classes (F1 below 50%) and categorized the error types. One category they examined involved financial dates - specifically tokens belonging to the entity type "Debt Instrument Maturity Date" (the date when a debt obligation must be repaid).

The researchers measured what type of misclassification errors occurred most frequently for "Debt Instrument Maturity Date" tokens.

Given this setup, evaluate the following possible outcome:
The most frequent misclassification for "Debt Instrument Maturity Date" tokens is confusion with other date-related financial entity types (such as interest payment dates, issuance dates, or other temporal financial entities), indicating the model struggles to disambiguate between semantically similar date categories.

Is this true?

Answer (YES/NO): NO